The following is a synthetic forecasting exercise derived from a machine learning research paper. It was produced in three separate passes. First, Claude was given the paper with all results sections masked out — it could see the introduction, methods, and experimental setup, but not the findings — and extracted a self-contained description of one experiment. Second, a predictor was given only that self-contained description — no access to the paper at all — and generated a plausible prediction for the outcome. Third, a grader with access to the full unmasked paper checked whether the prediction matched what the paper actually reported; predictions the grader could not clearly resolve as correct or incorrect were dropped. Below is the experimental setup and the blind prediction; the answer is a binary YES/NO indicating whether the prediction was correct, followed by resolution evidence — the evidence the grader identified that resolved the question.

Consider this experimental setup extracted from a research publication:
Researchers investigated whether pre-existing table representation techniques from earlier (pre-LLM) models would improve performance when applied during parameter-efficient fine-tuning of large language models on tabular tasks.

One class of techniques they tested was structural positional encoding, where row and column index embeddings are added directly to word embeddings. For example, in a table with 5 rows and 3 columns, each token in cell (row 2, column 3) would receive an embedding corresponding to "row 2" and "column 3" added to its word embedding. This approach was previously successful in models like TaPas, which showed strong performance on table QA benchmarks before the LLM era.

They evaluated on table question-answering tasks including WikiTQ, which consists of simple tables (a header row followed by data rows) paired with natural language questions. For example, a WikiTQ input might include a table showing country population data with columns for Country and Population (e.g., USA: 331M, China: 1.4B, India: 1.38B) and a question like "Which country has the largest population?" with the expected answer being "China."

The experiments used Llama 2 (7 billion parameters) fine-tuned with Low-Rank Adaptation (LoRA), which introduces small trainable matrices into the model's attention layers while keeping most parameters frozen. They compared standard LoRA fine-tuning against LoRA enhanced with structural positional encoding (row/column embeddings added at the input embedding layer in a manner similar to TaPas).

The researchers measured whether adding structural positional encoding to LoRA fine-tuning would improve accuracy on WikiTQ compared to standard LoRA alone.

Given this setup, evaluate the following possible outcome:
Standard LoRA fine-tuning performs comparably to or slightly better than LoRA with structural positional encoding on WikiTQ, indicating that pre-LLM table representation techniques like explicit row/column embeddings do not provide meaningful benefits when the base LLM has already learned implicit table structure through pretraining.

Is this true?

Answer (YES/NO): YES